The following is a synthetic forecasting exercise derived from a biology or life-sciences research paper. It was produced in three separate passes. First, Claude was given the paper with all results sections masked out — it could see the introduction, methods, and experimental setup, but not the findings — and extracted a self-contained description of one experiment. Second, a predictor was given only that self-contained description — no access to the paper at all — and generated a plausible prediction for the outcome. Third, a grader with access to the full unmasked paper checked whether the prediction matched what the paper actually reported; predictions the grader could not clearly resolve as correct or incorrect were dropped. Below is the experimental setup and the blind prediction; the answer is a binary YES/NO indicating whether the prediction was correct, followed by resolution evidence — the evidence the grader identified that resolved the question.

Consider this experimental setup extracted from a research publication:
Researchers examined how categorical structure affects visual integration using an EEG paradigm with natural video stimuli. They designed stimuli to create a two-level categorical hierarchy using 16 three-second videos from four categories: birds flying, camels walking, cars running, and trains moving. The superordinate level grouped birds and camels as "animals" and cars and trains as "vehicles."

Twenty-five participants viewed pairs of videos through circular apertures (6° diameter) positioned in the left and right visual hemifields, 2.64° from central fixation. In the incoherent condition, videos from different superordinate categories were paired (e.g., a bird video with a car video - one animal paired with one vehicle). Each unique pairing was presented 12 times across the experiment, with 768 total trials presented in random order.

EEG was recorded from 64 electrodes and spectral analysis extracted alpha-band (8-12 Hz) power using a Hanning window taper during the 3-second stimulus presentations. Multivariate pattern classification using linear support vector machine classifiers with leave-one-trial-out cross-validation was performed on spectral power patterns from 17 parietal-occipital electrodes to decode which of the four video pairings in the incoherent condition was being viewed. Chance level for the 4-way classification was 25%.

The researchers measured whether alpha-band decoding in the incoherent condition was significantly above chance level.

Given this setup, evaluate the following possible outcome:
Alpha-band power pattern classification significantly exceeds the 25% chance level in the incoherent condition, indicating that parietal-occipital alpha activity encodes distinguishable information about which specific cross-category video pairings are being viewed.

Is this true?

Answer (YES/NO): NO